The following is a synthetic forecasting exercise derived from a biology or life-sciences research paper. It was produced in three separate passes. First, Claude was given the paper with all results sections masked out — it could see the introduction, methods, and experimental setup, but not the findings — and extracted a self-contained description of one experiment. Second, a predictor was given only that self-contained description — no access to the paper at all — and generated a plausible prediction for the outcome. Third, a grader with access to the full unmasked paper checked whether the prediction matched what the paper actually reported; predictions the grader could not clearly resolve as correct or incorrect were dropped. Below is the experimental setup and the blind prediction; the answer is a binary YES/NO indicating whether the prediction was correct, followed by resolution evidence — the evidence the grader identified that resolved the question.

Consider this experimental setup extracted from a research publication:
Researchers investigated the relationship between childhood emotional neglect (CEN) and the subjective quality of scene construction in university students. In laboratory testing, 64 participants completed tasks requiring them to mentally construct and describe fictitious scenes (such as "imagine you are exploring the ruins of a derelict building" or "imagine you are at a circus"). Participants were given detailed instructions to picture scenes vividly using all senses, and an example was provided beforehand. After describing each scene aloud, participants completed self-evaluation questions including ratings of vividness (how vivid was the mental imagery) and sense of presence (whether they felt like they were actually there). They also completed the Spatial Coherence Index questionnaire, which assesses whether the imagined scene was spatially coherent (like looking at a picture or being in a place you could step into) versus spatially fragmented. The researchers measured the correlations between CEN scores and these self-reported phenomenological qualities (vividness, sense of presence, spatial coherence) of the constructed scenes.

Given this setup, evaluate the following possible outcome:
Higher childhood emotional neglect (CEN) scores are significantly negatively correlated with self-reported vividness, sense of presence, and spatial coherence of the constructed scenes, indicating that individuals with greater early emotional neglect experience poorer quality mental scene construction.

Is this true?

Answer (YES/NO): NO